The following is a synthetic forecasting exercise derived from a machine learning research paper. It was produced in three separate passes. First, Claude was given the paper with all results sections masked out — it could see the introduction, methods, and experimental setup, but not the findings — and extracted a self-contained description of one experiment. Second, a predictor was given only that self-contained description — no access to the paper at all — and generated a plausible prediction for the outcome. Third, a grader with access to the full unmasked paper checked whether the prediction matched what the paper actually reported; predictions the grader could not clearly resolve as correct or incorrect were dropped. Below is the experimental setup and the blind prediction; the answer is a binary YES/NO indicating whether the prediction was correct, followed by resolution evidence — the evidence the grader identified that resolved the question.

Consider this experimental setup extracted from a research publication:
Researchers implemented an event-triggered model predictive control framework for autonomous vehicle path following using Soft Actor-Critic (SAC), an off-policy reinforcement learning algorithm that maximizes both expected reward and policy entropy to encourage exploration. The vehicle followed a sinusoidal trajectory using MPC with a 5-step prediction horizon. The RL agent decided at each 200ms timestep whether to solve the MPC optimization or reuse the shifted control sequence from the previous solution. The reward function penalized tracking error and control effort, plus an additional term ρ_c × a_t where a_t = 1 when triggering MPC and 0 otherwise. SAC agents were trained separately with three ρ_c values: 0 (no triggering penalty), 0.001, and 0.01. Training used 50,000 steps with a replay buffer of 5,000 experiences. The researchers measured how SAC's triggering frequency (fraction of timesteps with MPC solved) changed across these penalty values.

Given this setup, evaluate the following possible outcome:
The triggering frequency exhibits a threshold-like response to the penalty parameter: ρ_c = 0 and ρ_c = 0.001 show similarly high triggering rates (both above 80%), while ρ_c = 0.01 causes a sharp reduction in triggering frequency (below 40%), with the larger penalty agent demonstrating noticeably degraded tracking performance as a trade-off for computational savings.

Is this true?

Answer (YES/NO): NO